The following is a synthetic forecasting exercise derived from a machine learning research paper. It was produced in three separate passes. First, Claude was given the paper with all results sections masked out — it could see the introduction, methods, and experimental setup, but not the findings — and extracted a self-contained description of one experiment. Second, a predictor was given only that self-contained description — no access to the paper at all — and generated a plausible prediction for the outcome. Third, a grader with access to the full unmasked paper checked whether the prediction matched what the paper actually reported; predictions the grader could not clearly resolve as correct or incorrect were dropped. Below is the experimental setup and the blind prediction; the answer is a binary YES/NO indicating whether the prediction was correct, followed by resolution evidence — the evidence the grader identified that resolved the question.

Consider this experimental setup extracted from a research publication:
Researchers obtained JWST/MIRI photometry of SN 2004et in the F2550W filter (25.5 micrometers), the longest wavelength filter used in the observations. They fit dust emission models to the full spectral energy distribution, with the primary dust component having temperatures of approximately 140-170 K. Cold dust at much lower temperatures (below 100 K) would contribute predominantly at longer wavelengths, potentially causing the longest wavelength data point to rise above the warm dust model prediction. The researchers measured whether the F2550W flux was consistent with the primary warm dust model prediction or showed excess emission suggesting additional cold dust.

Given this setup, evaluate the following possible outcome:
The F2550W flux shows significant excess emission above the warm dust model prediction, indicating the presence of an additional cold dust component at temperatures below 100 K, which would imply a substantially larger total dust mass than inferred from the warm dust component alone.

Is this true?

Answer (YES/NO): YES